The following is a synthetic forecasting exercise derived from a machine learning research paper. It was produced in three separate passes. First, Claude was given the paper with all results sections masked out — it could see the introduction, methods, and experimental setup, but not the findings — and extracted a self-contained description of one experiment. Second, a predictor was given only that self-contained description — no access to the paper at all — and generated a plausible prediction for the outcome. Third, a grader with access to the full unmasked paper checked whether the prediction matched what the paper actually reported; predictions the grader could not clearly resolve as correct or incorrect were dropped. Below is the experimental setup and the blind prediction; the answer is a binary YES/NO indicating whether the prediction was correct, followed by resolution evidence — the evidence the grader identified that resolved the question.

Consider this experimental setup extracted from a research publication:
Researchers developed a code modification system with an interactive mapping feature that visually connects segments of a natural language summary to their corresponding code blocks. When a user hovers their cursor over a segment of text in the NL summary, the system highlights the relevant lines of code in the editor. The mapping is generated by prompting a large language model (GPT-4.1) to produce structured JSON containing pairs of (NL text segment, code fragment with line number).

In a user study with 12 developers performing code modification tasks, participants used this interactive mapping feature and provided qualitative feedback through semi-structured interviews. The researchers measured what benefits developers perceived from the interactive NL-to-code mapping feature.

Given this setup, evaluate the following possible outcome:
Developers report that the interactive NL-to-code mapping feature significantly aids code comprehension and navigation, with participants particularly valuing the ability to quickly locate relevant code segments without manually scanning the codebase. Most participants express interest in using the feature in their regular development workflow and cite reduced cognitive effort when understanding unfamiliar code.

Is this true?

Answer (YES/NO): YES